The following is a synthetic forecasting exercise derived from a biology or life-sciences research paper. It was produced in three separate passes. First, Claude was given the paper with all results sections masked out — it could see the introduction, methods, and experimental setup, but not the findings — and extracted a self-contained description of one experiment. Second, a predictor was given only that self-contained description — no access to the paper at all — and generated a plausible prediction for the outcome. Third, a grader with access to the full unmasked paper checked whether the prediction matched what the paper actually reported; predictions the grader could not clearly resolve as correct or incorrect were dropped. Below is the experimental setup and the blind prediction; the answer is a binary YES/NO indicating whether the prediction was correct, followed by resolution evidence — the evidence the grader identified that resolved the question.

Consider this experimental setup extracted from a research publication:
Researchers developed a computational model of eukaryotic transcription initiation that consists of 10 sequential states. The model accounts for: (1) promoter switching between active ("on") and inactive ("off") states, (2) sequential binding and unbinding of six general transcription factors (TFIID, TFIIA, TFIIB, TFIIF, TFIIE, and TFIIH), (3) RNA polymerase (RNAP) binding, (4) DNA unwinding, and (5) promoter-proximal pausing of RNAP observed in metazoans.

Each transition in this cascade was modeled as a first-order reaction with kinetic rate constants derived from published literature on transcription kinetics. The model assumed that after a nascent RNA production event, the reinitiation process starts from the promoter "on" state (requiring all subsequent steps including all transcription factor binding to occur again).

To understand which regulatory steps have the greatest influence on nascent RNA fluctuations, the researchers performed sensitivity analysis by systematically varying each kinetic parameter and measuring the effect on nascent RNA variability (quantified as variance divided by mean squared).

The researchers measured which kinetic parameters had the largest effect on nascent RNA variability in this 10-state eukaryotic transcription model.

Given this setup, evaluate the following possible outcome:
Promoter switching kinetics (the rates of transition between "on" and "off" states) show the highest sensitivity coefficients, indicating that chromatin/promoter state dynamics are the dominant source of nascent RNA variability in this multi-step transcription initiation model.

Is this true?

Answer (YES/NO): NO